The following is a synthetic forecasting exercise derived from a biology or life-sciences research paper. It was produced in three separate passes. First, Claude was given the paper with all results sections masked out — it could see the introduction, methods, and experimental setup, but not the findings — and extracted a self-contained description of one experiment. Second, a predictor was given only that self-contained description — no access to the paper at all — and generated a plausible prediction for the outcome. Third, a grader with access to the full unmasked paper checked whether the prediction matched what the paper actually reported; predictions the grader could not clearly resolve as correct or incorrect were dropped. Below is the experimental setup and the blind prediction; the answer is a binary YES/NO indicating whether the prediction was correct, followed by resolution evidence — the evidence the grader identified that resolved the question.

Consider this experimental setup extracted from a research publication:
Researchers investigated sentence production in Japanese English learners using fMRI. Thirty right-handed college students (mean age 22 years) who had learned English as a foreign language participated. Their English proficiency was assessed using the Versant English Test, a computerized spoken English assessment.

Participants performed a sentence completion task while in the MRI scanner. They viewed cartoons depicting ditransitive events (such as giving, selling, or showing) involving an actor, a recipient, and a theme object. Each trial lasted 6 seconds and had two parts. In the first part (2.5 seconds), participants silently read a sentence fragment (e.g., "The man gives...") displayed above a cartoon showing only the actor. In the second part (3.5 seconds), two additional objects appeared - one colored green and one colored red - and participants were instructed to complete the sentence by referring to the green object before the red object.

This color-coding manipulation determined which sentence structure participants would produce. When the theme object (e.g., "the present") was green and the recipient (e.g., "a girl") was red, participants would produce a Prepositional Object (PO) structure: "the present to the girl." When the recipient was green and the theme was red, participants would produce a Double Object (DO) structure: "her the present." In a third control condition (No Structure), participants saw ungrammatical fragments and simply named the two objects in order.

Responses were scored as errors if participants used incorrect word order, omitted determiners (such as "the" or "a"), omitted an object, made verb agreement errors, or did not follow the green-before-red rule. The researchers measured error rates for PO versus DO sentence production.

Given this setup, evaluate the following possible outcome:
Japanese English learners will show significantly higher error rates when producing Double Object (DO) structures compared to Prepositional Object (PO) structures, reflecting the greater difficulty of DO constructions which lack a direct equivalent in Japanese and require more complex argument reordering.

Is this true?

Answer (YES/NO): YES